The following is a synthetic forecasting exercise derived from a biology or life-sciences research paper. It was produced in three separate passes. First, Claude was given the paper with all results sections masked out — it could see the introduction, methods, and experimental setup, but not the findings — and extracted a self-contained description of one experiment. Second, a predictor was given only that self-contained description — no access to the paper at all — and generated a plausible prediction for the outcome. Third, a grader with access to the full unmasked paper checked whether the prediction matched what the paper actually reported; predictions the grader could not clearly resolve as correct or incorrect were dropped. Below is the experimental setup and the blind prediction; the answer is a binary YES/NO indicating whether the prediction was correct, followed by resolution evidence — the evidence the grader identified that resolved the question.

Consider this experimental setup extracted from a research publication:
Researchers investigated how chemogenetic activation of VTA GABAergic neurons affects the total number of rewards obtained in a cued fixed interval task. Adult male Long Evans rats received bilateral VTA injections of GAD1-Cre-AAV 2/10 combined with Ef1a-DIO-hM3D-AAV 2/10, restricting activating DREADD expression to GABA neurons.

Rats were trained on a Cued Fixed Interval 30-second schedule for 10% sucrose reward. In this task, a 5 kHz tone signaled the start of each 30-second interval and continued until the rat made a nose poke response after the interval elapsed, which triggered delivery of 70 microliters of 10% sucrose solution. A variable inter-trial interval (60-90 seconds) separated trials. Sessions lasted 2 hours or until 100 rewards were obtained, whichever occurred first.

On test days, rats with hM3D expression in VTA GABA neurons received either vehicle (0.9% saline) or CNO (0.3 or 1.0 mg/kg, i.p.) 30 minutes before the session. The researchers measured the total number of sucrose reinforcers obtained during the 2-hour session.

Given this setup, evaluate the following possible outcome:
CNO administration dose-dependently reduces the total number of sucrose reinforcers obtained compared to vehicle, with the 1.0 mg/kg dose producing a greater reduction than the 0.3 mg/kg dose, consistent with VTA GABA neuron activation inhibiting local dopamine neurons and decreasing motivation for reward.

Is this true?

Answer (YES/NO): NO